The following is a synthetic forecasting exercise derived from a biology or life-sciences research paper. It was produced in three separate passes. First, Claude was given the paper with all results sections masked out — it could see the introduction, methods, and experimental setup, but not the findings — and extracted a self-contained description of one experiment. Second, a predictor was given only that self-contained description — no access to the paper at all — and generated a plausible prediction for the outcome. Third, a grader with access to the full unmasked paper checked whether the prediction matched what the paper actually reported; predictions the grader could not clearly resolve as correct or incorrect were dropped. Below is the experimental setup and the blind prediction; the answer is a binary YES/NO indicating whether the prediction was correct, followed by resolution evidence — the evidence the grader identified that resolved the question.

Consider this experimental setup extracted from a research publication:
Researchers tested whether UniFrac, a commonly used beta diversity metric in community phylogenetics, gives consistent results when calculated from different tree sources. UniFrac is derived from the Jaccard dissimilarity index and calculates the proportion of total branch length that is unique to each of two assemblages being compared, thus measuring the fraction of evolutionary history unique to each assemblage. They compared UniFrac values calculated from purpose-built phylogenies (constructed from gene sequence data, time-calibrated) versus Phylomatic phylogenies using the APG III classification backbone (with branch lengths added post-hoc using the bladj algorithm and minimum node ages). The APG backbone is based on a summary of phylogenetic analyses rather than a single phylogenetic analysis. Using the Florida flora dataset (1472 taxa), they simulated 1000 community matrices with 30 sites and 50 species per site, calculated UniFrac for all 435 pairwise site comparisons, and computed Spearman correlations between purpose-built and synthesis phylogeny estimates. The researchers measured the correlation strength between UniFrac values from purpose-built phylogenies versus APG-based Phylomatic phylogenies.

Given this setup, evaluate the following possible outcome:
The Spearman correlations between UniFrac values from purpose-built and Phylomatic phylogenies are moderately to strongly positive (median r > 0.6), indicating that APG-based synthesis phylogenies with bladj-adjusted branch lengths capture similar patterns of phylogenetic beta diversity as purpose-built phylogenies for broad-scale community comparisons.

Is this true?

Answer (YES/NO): YES